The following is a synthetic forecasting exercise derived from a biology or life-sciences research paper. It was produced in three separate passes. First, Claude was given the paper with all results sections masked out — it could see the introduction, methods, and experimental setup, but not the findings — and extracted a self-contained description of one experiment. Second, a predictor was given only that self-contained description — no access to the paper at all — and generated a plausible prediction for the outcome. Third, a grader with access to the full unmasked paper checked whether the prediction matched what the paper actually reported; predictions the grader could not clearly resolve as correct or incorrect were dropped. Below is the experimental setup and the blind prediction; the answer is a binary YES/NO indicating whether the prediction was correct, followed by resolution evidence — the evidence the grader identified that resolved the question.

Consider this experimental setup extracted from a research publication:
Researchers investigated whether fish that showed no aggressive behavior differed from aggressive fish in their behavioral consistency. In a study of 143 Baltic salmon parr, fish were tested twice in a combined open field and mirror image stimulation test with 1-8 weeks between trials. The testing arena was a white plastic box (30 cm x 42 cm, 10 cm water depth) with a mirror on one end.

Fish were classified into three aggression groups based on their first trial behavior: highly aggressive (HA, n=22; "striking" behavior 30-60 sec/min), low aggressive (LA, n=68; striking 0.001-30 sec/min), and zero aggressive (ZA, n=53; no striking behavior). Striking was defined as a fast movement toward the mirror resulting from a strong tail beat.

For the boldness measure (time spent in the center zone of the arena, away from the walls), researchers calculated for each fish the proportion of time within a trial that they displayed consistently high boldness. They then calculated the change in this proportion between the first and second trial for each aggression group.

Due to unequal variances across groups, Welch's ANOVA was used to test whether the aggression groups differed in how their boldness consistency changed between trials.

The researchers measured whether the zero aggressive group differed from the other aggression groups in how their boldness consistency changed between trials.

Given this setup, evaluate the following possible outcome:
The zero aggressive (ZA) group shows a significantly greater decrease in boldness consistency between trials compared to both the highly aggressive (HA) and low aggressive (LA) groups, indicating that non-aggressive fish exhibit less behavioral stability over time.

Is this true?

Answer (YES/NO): NO